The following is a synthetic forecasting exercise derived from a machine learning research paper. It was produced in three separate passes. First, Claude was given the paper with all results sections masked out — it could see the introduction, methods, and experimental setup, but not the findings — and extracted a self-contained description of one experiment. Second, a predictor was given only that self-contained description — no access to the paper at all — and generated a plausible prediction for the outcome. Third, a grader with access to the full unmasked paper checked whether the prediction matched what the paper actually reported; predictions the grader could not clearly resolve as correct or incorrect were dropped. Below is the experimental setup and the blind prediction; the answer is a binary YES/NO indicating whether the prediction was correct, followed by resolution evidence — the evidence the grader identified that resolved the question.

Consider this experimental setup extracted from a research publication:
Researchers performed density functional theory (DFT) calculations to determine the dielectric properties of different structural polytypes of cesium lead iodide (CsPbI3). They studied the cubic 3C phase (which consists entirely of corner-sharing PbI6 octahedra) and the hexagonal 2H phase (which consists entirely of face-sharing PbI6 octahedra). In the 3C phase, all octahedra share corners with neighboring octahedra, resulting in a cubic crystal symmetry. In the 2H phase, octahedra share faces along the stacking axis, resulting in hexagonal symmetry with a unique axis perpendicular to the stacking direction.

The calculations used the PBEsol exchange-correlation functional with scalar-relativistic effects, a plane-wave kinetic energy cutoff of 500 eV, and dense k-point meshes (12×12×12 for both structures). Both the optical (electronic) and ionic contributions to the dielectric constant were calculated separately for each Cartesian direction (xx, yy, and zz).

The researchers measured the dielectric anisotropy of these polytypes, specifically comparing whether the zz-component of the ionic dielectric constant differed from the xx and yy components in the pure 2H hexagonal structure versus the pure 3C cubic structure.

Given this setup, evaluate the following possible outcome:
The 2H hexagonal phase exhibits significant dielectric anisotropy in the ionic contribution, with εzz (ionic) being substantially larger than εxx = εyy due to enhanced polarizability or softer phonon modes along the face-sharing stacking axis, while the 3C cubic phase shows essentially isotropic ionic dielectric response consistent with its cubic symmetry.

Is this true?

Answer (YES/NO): YES